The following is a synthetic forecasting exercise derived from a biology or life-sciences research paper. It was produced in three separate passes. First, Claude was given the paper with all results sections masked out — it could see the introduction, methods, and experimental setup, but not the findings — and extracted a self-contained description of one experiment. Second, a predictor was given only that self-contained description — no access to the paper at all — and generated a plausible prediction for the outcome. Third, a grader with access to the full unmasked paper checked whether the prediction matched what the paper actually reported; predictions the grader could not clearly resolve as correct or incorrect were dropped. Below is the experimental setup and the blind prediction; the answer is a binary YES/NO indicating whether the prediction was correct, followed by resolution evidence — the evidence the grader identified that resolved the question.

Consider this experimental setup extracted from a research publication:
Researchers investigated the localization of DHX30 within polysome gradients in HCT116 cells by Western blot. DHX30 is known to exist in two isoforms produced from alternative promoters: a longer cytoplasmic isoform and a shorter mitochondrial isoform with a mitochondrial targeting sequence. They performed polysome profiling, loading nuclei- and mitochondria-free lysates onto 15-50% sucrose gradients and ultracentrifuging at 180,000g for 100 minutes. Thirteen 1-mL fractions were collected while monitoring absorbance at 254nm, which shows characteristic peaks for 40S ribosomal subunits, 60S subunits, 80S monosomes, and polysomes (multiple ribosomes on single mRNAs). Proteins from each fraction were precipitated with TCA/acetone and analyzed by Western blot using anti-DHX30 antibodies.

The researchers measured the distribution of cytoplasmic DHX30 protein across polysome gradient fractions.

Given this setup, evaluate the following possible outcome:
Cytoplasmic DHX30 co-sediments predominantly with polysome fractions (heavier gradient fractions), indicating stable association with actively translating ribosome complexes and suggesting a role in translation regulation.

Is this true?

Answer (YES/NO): NO